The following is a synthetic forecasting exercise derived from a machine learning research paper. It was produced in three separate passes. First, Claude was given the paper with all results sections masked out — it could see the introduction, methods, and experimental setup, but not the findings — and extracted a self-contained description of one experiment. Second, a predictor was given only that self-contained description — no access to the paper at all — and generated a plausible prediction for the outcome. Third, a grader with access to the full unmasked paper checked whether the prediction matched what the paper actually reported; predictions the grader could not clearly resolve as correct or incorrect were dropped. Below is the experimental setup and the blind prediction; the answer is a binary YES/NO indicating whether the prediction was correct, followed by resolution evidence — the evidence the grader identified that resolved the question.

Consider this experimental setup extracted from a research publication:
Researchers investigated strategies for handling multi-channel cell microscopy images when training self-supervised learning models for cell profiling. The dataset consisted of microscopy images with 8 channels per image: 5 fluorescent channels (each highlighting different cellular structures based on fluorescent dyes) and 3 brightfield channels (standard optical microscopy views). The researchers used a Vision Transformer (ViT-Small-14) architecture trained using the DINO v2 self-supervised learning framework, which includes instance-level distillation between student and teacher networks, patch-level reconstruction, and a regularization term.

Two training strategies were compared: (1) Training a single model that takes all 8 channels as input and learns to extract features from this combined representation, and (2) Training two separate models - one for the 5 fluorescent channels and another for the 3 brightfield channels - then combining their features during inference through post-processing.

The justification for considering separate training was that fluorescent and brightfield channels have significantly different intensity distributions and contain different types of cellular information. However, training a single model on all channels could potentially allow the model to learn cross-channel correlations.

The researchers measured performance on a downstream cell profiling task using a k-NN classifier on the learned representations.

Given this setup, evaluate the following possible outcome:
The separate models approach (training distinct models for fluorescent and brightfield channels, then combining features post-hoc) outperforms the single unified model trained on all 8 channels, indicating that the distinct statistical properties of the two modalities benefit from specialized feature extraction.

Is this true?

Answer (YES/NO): YES